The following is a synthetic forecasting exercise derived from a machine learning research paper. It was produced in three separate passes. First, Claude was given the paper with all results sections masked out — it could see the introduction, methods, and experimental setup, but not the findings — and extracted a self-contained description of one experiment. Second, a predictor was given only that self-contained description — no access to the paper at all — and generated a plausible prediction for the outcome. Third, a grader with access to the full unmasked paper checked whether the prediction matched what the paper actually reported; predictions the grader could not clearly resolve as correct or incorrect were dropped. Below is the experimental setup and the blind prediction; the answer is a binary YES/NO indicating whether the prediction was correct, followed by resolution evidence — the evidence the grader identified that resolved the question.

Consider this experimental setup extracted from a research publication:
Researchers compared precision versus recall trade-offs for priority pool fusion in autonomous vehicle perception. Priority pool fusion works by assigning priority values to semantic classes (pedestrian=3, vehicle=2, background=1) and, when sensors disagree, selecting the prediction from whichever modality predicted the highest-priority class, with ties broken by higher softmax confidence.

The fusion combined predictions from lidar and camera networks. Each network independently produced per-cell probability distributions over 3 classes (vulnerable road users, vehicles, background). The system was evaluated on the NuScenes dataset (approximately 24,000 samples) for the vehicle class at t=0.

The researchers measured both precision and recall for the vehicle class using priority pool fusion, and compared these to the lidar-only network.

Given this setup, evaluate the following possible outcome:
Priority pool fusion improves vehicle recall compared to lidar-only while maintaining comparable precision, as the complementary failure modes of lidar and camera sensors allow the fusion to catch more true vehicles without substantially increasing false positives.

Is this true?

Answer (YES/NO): NO